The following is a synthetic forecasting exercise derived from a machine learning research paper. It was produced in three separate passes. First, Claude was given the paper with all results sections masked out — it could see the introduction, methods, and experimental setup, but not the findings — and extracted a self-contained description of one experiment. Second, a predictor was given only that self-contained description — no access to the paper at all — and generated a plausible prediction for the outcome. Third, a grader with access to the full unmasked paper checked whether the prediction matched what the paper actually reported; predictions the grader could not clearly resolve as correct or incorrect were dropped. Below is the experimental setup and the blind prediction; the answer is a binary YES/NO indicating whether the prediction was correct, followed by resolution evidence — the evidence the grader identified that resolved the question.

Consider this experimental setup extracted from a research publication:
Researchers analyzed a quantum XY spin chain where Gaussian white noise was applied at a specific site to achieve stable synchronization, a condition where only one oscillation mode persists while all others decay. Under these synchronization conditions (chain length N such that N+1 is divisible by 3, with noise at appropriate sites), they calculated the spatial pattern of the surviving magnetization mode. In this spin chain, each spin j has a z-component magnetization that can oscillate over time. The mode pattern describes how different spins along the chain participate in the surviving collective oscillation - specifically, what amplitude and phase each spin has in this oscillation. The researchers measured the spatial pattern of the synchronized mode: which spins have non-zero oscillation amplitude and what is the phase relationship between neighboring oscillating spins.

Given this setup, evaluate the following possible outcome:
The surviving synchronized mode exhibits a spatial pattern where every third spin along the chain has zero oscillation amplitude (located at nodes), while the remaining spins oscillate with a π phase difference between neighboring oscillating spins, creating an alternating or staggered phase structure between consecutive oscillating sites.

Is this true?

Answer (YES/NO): YES